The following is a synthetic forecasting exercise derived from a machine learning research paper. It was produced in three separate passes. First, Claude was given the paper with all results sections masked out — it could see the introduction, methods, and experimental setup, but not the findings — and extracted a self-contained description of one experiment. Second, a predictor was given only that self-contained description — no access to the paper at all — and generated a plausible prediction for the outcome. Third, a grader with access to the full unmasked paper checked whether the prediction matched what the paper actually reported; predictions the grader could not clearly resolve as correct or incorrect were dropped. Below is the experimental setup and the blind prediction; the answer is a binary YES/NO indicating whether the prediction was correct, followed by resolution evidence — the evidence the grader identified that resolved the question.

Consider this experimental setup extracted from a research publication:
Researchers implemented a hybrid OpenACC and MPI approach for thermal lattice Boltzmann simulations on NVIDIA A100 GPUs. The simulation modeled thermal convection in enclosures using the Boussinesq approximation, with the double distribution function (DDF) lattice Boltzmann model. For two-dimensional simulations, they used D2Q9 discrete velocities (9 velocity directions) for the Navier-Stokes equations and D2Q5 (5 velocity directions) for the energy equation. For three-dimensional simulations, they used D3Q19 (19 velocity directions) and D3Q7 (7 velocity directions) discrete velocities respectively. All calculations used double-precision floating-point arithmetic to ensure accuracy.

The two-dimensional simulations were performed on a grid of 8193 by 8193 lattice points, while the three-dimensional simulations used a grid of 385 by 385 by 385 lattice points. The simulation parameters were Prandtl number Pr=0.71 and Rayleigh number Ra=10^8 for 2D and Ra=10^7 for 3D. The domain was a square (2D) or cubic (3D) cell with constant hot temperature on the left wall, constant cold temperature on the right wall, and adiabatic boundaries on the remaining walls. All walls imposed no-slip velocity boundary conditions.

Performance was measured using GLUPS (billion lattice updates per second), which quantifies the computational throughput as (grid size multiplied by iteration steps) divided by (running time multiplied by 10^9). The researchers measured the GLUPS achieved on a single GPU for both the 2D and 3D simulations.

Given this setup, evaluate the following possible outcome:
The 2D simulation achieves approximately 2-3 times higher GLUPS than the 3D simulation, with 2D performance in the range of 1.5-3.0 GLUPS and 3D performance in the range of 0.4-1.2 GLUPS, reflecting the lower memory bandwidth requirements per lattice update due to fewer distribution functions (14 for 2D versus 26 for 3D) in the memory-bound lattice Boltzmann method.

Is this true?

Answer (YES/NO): NO